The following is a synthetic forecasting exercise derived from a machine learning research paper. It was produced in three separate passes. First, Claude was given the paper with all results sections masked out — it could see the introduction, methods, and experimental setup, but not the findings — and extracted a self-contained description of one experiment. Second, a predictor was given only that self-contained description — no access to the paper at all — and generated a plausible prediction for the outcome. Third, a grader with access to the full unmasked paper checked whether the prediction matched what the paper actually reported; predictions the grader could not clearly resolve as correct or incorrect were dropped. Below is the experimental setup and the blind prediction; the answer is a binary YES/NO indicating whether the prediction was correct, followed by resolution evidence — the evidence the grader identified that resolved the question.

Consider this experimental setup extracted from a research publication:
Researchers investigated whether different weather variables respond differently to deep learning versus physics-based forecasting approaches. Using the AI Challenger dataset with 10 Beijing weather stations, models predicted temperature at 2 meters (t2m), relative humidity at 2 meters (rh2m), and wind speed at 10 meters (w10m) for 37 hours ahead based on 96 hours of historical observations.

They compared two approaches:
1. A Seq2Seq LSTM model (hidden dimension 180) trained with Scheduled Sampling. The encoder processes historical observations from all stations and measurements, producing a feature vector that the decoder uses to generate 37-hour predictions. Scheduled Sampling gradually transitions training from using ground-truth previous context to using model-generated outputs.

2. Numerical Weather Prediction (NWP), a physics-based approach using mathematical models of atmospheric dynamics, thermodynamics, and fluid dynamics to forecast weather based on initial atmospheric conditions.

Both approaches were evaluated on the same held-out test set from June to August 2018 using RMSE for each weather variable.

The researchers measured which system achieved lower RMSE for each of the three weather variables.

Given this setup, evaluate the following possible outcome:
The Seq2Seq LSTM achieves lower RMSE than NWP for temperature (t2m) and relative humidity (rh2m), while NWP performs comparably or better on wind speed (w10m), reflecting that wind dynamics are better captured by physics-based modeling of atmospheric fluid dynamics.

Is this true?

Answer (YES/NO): NO